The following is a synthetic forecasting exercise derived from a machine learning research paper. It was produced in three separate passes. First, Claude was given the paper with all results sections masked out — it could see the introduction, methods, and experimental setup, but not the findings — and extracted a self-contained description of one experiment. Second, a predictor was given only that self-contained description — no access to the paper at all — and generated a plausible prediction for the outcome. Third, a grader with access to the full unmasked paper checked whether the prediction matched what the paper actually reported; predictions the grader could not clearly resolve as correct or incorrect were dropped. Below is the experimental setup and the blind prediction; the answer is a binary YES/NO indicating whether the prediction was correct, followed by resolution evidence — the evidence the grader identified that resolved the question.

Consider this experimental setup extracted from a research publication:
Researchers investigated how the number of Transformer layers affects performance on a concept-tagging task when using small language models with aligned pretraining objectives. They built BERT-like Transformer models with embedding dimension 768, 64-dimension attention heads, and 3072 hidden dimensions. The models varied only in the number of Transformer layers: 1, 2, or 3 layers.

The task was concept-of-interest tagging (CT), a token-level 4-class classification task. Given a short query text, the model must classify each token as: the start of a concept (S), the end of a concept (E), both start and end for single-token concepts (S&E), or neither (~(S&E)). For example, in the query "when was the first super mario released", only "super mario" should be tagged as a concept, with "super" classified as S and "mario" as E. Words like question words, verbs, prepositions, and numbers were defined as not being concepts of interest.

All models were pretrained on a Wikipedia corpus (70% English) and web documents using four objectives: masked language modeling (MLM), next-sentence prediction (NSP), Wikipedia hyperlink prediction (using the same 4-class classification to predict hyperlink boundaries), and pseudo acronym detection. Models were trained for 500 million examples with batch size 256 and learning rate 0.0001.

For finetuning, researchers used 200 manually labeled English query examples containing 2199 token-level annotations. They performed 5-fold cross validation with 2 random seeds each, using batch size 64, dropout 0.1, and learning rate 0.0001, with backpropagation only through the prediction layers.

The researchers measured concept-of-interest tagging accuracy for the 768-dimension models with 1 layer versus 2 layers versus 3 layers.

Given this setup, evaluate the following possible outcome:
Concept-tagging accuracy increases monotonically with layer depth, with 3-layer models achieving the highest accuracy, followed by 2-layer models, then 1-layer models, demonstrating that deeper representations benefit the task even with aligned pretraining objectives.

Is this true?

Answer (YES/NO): YES